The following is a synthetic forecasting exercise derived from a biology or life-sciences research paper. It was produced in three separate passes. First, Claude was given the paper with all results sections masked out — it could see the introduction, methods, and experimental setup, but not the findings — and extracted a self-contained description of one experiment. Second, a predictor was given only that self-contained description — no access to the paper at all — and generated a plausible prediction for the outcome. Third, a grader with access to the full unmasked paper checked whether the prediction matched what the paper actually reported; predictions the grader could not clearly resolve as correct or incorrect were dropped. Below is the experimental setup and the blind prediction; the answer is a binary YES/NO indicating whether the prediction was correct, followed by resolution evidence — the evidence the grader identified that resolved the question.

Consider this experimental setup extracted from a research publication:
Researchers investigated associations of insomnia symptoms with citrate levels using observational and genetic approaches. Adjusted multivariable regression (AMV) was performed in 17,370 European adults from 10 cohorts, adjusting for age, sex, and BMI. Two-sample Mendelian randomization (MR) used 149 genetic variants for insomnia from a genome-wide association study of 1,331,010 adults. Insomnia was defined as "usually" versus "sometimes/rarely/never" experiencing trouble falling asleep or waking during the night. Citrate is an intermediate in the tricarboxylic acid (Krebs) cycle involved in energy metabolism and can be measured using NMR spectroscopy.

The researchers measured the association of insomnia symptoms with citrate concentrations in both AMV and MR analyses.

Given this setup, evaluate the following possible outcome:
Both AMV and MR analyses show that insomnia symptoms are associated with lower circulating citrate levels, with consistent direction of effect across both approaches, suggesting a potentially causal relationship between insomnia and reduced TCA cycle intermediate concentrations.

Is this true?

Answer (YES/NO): YES